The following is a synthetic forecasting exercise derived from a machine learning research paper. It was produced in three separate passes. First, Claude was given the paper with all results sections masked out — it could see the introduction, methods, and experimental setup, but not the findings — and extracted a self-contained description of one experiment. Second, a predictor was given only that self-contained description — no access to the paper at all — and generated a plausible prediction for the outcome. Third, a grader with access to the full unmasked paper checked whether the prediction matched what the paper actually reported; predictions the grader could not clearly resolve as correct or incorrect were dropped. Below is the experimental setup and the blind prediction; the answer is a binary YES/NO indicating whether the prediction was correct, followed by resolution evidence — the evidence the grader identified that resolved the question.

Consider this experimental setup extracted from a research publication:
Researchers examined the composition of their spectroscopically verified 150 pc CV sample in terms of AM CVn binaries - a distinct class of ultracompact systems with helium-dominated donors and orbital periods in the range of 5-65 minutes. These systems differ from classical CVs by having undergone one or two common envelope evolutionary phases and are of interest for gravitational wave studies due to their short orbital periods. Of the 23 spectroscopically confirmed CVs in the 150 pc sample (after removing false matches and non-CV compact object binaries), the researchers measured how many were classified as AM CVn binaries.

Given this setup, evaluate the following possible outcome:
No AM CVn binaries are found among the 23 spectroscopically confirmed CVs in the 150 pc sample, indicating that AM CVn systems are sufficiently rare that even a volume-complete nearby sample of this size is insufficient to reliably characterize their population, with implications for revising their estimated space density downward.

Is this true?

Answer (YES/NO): NO